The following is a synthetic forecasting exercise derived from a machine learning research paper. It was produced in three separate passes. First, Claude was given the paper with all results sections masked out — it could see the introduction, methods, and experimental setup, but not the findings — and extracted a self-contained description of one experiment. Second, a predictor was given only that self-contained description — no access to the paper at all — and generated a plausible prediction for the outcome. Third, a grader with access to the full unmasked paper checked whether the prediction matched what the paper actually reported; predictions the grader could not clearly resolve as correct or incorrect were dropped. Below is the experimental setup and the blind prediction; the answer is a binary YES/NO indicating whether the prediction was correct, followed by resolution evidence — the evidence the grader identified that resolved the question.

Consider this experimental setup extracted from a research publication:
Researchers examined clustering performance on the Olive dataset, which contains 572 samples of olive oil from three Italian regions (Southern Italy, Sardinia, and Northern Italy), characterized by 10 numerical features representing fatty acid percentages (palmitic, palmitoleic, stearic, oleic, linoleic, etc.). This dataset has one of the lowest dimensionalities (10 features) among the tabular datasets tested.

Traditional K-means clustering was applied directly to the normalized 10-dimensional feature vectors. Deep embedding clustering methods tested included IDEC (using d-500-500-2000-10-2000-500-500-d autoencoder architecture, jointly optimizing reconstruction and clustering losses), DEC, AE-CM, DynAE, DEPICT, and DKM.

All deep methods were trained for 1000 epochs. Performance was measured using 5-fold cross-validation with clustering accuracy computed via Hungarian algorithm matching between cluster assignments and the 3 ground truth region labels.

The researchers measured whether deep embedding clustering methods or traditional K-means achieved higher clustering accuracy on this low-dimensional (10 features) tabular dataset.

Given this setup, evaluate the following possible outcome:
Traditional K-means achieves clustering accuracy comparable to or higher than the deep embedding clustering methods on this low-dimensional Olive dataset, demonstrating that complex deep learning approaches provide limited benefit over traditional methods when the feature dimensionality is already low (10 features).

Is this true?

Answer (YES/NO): NO